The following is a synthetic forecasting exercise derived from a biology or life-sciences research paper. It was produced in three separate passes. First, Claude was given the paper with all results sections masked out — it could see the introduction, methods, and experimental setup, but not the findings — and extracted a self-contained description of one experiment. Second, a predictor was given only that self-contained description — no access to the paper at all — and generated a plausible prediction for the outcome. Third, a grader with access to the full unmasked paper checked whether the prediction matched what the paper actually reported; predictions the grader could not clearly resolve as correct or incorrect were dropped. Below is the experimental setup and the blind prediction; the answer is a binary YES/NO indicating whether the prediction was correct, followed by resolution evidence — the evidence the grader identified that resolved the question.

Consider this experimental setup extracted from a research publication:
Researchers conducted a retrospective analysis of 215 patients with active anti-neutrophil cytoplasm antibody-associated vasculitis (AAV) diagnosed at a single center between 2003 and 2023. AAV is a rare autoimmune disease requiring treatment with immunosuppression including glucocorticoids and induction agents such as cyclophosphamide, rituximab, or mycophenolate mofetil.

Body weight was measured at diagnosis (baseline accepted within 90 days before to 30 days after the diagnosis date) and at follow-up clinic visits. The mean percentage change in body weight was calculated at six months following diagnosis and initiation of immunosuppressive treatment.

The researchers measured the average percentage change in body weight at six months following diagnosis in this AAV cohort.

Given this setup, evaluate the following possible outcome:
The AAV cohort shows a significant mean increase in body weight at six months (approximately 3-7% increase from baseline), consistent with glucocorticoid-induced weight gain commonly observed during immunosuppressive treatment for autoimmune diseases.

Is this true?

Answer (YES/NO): YES